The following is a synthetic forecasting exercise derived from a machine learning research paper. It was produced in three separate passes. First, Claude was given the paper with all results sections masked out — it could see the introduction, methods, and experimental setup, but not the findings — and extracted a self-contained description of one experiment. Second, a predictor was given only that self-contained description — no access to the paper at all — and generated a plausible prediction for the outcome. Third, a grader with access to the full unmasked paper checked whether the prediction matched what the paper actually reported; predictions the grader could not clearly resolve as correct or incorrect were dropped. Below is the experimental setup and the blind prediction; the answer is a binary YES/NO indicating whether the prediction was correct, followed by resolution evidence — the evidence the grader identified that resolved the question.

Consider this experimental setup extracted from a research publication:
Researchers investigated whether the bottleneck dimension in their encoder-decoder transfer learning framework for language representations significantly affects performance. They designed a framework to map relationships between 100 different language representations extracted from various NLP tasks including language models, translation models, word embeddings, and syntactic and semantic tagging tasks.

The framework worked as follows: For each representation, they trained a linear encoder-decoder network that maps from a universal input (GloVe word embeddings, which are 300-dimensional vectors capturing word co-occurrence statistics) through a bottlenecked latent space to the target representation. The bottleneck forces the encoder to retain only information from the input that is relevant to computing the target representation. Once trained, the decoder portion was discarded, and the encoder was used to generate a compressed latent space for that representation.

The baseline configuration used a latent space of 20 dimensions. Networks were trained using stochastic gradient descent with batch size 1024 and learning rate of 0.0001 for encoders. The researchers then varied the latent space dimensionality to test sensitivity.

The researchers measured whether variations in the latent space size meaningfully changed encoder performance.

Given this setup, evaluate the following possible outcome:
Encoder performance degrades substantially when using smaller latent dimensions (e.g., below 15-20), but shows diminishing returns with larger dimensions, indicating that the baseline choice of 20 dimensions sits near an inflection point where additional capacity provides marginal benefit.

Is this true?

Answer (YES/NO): NO